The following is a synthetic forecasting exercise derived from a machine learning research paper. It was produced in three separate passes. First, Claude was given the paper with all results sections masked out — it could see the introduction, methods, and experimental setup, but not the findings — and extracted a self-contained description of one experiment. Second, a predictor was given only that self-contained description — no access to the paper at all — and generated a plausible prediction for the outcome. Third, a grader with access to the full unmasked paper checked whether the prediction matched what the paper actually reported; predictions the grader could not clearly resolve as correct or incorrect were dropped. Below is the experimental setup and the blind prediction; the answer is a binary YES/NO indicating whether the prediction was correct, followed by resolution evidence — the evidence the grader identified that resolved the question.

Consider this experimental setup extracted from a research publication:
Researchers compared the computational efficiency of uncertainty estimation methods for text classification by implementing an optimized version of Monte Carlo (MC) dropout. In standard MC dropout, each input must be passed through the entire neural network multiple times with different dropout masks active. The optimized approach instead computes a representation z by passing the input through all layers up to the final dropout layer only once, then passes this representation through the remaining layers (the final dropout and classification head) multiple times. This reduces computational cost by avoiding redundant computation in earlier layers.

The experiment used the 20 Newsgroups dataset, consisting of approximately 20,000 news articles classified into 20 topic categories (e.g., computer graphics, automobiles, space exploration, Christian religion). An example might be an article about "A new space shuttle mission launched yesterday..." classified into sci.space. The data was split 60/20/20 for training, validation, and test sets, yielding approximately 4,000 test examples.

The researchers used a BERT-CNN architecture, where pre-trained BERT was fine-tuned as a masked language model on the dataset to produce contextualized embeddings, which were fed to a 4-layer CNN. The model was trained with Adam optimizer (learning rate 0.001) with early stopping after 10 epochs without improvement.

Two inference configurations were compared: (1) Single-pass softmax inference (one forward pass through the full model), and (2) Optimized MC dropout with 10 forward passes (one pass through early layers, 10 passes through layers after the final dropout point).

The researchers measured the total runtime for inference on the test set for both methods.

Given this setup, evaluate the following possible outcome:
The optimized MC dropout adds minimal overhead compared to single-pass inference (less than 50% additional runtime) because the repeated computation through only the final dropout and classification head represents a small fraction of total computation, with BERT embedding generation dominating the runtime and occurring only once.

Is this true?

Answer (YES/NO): NO